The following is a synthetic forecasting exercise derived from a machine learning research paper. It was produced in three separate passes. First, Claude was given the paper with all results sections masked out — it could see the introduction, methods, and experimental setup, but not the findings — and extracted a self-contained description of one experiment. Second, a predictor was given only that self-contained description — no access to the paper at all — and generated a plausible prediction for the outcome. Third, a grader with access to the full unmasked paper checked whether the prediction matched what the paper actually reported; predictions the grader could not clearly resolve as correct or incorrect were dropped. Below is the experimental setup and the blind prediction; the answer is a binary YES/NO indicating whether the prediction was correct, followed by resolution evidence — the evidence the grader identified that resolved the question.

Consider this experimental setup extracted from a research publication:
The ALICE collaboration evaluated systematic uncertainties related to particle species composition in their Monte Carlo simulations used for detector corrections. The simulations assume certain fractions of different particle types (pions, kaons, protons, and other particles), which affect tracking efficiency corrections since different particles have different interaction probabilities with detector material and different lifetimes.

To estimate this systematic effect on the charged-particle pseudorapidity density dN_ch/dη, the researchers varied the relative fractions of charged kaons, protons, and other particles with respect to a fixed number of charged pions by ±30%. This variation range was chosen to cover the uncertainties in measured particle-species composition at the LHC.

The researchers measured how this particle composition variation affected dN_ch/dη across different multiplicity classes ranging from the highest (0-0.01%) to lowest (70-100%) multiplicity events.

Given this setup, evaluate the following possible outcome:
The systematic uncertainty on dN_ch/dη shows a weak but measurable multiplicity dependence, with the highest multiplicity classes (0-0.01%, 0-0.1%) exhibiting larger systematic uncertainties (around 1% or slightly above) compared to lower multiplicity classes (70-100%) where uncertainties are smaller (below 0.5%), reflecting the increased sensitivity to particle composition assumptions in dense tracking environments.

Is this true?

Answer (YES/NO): NO